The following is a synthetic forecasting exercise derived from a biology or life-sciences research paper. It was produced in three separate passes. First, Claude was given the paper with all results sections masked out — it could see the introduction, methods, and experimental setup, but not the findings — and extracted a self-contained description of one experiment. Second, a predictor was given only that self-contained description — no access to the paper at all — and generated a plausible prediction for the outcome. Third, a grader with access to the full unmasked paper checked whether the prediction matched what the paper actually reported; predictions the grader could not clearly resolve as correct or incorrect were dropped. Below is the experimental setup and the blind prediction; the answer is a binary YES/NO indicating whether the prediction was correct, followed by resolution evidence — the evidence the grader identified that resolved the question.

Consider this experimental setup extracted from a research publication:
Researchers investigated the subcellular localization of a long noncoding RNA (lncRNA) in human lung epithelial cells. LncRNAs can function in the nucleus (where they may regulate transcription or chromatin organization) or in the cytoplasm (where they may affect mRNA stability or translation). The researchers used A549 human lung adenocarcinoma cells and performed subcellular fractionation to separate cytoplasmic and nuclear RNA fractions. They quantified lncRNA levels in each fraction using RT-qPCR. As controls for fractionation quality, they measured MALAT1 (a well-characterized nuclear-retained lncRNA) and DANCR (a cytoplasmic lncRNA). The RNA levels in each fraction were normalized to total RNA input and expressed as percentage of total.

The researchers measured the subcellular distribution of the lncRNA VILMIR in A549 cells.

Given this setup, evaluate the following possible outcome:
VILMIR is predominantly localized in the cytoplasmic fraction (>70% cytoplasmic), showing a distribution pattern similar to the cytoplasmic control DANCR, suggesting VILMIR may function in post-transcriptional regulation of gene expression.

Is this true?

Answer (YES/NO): NO